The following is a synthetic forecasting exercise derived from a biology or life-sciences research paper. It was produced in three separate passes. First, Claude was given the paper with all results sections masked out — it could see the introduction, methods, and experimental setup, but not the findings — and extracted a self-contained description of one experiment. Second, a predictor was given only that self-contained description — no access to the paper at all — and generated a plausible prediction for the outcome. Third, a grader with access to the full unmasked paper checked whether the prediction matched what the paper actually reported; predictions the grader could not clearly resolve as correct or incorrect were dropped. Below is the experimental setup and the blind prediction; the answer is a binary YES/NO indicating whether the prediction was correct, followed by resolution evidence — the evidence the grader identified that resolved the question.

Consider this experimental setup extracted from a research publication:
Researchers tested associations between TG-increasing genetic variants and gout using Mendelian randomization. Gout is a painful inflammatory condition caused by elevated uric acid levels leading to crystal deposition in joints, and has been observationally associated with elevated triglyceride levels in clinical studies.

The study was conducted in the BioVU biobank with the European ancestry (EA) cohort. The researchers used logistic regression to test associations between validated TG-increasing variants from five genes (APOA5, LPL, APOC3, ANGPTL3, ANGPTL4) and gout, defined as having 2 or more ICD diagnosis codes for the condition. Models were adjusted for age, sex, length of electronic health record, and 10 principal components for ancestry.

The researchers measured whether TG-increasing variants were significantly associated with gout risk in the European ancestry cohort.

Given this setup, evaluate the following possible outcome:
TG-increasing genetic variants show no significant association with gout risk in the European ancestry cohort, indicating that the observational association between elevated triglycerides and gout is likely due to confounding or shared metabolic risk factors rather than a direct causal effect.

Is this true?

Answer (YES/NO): YES